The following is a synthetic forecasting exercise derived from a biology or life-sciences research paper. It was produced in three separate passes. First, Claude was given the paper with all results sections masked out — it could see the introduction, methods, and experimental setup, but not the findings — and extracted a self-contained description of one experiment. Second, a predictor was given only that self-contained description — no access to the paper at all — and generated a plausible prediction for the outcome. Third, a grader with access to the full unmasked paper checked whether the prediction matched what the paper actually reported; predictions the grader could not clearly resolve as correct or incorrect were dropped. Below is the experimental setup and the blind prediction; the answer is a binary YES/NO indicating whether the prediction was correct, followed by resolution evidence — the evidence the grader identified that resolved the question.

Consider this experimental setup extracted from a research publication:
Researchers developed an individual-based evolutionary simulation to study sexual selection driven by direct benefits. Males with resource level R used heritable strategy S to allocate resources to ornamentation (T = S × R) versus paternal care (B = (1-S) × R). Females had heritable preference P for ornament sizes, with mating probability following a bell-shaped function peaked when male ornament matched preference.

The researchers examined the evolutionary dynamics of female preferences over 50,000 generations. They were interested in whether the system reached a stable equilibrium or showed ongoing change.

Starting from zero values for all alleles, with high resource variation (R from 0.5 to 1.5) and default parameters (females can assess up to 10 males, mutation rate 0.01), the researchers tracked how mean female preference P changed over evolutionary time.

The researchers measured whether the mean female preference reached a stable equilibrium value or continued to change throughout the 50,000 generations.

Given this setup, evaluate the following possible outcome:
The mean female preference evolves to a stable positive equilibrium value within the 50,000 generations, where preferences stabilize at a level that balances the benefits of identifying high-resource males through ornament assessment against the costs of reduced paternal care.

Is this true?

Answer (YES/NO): YES